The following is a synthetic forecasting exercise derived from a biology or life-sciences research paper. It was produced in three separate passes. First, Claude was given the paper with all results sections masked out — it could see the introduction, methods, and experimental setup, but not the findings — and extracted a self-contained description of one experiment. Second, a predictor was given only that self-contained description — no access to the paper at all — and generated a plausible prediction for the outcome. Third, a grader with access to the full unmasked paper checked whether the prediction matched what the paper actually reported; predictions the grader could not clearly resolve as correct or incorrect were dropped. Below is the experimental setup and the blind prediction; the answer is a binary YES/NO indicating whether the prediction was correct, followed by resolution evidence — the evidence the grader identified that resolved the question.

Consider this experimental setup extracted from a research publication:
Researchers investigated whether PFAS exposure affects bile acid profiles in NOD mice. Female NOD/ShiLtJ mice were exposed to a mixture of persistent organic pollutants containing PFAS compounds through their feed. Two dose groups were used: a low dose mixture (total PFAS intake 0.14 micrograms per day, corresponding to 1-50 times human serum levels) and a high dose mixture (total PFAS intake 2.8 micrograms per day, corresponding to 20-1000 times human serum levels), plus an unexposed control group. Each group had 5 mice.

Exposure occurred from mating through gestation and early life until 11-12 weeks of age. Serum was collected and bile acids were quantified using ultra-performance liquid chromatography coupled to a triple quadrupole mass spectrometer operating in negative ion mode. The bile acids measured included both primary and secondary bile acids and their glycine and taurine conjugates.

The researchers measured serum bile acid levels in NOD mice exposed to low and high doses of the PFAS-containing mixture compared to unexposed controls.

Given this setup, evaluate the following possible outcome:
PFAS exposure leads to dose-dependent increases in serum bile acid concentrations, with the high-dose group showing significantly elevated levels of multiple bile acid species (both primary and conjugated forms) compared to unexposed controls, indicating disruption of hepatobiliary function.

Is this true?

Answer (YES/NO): NO